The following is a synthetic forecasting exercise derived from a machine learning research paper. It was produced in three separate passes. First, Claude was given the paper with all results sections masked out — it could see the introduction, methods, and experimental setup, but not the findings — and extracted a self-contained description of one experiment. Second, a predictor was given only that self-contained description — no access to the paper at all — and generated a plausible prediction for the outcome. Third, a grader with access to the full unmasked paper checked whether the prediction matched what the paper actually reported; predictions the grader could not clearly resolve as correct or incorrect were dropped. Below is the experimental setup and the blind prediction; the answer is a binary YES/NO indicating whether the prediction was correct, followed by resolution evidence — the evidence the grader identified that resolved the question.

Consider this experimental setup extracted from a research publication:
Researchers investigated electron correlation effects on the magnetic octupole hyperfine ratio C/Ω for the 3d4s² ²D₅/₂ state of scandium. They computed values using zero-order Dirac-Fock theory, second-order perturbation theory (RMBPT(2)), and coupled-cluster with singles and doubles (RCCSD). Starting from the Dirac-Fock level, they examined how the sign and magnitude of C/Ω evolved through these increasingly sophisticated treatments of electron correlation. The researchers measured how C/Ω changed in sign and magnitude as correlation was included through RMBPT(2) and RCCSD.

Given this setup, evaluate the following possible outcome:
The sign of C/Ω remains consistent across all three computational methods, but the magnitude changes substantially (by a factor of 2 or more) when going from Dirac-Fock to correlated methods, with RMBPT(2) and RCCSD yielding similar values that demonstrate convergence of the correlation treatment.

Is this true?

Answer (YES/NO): NO